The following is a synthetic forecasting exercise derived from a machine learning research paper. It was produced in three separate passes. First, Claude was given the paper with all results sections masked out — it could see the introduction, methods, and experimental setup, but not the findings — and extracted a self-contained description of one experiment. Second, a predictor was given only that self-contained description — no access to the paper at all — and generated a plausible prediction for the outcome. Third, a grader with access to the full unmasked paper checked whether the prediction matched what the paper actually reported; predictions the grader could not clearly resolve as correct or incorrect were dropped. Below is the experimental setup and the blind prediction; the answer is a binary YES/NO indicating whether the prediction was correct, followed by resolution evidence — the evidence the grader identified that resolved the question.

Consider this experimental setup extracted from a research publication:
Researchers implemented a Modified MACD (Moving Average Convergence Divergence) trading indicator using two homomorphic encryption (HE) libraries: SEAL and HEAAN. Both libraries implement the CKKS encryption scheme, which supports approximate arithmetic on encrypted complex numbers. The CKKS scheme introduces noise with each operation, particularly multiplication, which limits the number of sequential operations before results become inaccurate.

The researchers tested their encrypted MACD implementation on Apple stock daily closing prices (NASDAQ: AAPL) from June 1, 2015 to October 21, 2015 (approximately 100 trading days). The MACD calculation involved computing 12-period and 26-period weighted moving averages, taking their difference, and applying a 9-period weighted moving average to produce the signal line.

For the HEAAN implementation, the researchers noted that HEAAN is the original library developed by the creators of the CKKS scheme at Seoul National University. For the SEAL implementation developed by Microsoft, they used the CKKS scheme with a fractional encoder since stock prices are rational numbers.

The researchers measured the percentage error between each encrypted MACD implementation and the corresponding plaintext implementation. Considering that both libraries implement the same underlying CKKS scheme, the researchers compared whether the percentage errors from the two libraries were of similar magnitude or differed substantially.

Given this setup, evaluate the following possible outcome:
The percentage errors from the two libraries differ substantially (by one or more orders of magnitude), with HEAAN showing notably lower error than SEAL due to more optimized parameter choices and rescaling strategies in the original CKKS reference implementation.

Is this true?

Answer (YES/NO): YES